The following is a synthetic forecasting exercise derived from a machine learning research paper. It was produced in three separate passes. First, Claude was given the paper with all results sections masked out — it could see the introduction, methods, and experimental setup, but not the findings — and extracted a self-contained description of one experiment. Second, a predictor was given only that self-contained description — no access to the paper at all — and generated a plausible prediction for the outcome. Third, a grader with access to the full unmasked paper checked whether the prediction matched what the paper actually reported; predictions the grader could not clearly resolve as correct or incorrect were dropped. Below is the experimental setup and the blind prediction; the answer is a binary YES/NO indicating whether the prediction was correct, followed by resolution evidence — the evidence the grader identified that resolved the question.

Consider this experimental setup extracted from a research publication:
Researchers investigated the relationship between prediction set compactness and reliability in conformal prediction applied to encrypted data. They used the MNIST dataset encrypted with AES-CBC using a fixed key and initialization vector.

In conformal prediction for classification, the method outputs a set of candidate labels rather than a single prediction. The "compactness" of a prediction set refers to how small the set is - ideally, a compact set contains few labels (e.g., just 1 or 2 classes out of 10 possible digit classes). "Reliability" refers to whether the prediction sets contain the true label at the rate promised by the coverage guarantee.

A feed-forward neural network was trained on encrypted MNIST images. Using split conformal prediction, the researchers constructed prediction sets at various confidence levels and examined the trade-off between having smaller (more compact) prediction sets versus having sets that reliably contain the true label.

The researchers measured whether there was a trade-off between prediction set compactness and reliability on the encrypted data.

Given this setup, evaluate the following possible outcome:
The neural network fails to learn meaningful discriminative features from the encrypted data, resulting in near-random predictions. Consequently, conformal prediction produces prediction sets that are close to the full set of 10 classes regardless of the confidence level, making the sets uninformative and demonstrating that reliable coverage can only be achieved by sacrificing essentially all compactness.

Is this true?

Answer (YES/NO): NO